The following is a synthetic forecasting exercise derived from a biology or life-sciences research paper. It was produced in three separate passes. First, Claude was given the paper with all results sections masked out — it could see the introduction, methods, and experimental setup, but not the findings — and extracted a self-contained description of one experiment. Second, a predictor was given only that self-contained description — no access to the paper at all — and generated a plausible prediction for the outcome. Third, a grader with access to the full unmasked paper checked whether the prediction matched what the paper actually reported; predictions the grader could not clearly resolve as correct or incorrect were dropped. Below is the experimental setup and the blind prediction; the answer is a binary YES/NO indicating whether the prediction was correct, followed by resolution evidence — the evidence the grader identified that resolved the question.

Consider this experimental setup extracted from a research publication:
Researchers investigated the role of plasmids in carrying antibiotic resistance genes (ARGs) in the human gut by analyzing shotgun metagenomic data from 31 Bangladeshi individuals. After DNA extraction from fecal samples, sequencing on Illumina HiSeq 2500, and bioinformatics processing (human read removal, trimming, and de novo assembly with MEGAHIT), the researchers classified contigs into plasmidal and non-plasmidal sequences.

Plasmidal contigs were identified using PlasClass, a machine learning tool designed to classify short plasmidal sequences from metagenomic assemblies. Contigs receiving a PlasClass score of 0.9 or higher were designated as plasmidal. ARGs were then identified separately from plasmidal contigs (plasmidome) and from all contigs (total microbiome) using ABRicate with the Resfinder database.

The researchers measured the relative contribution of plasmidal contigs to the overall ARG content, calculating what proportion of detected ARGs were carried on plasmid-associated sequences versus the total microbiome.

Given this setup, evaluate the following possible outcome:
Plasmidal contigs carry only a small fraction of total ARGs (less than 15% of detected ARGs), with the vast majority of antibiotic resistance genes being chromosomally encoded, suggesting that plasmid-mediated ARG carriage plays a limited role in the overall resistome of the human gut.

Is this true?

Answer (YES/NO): NO